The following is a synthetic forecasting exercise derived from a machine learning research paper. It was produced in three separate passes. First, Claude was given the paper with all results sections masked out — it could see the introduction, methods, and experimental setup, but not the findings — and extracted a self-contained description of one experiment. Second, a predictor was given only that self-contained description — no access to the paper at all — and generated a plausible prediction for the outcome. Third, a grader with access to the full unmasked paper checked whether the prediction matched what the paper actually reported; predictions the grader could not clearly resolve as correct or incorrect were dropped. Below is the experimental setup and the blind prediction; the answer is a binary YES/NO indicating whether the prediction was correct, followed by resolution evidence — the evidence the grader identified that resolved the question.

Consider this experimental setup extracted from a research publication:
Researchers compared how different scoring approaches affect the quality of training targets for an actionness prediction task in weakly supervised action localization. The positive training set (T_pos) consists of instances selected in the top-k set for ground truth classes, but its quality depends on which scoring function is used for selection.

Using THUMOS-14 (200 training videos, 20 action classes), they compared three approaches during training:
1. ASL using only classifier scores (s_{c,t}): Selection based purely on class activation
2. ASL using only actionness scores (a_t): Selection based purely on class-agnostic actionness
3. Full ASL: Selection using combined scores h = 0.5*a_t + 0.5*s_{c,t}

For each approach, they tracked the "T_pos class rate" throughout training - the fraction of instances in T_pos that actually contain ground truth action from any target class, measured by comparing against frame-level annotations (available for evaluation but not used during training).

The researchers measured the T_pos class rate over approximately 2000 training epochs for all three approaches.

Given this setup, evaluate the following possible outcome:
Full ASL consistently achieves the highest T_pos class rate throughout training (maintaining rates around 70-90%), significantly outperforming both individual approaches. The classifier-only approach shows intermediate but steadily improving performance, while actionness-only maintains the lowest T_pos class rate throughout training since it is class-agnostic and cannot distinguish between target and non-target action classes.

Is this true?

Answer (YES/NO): NO